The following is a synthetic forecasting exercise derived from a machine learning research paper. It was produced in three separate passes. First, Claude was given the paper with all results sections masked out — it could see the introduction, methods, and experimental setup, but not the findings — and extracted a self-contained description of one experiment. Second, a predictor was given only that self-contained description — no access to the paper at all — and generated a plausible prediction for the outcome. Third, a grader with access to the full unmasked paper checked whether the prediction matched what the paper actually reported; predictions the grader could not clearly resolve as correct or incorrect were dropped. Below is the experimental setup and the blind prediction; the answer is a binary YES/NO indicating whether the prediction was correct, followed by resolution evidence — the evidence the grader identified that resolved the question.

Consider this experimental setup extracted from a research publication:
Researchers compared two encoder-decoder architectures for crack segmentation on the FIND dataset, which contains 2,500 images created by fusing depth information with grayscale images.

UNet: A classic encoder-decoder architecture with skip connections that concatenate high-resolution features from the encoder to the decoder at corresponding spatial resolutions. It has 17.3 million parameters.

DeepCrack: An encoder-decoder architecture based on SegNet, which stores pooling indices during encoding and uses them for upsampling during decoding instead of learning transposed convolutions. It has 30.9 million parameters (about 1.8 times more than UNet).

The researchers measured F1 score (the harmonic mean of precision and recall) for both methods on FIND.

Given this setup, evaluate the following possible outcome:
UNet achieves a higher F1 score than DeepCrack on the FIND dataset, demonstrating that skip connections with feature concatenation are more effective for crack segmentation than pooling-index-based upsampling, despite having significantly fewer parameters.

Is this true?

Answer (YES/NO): YES